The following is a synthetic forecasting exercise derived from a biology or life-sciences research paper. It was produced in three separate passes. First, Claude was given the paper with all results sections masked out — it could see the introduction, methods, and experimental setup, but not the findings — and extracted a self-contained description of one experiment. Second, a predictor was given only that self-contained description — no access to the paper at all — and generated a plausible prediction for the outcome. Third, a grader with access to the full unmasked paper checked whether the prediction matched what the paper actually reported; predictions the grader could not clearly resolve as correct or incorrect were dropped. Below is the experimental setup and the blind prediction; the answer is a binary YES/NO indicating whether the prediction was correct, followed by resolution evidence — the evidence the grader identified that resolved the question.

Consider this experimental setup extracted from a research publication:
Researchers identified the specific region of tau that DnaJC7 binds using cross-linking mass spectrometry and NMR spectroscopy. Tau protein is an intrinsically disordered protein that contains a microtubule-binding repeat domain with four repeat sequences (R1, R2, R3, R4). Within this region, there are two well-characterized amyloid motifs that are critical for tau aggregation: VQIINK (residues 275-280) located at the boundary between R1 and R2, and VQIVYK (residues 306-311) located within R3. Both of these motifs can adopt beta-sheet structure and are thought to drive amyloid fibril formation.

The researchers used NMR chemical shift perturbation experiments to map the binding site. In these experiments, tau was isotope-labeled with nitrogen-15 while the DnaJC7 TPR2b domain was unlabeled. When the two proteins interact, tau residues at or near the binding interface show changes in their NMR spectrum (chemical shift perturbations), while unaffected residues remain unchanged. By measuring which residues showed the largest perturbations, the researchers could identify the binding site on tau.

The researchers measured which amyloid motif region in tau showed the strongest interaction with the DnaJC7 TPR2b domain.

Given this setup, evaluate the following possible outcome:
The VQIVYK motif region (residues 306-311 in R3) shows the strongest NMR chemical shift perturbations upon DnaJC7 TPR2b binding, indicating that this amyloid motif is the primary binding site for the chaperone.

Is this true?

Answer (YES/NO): NO